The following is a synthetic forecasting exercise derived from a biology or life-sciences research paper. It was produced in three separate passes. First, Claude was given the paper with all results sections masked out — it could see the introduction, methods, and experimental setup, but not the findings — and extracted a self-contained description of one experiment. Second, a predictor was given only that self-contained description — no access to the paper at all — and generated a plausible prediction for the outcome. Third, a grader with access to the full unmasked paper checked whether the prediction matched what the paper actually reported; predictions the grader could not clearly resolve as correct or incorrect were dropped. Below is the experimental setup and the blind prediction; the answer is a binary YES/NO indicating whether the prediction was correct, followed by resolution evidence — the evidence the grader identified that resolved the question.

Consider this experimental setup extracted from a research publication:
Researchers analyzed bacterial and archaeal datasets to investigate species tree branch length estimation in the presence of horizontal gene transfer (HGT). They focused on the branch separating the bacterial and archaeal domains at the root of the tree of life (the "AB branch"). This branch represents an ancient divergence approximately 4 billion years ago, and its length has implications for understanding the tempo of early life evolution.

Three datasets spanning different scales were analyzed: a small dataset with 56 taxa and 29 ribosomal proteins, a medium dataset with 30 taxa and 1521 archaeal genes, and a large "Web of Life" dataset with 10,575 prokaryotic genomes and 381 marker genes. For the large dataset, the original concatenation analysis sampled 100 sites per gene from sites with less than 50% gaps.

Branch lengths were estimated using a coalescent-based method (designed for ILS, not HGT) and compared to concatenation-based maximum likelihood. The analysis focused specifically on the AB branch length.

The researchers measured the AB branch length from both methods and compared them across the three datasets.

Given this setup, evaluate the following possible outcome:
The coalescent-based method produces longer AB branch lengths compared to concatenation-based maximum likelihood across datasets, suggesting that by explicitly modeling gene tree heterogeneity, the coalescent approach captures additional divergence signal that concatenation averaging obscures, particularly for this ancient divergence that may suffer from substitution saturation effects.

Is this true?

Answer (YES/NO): YES